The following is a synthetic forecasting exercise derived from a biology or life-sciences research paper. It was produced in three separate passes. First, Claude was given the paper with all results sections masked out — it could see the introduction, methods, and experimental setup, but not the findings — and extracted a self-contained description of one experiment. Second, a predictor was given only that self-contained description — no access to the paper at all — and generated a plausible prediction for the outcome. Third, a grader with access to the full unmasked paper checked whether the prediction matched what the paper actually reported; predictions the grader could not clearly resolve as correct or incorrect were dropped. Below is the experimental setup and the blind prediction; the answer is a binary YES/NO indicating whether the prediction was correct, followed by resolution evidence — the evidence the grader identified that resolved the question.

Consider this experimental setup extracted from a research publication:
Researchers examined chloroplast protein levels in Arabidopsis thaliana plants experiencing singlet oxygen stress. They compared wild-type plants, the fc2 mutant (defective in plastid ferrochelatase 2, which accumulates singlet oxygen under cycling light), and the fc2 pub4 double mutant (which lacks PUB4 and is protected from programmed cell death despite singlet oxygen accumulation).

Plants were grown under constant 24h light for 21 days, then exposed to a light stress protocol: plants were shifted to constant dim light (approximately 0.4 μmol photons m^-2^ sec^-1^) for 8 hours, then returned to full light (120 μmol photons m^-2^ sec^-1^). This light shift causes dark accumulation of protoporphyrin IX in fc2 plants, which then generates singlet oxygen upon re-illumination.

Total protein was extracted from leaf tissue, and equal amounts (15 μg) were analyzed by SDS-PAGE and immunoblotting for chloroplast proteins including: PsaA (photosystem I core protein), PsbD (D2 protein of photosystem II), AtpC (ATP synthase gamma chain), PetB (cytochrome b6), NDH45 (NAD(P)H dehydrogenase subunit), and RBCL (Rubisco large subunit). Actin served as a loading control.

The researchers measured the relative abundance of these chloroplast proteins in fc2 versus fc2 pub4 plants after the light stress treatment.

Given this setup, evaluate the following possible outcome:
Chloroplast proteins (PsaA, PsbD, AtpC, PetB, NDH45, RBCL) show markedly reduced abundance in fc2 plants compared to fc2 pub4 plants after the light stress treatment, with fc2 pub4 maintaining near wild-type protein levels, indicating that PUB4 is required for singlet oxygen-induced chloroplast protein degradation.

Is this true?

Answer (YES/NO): NO